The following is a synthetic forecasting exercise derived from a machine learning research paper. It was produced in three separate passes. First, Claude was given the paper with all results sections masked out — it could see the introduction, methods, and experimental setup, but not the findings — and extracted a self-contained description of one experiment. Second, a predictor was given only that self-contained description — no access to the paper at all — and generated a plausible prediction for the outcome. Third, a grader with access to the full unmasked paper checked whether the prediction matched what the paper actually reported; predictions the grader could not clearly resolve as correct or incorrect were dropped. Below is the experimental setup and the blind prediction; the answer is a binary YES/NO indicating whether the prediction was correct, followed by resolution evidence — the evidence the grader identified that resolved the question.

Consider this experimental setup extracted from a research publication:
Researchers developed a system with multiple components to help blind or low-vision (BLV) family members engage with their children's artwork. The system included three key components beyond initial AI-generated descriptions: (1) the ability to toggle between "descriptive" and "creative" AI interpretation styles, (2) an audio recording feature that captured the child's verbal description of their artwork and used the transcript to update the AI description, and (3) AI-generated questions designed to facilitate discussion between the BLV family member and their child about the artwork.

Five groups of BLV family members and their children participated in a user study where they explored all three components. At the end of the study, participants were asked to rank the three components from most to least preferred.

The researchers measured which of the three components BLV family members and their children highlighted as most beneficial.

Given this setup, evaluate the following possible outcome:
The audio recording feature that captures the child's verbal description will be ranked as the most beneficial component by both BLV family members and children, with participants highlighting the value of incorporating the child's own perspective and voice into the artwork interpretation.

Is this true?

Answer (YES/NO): NO